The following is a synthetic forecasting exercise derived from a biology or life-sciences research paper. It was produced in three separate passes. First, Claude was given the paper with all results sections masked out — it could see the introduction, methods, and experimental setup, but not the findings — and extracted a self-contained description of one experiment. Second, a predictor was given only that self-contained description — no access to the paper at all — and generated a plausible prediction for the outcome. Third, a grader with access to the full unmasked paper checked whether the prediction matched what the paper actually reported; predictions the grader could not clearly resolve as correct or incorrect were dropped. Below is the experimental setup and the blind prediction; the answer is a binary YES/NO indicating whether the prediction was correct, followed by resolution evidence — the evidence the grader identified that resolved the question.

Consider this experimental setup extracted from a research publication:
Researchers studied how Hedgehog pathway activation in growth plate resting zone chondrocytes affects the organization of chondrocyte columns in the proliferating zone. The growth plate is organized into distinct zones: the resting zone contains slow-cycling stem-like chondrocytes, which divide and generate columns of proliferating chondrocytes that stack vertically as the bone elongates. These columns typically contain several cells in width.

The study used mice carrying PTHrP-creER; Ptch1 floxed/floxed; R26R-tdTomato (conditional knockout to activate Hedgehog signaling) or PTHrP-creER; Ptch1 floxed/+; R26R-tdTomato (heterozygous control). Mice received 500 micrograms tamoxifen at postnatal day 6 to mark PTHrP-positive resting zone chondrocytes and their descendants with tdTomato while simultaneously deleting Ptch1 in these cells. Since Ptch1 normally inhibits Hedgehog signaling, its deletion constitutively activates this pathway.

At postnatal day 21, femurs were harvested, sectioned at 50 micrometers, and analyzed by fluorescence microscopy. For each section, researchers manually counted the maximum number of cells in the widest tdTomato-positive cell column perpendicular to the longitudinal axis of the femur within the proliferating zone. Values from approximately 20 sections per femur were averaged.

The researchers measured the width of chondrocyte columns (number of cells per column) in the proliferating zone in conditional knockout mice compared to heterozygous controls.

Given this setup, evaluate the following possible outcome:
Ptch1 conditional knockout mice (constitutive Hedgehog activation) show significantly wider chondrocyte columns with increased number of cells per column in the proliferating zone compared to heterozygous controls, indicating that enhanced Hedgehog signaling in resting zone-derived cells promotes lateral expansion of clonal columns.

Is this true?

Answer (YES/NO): NO